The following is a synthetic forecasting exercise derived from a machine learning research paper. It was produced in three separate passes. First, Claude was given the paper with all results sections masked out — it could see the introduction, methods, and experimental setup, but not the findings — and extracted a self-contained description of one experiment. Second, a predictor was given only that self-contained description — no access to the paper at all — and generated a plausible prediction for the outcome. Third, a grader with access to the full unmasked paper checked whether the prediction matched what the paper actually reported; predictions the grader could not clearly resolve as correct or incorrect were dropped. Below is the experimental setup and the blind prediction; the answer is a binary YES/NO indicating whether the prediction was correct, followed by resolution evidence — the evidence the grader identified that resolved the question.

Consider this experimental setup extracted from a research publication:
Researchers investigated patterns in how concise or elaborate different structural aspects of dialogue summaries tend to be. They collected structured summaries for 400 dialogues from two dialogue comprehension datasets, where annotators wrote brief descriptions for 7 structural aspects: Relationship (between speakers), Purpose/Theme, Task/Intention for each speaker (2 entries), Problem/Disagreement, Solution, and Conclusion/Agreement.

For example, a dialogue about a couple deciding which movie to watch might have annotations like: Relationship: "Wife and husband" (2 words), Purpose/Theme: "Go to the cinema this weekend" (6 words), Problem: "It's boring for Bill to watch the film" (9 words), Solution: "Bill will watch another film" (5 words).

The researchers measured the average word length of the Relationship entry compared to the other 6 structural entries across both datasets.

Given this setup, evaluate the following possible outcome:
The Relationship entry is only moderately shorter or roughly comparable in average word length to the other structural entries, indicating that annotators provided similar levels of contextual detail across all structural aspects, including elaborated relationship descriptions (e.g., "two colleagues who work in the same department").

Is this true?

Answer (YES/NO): NO